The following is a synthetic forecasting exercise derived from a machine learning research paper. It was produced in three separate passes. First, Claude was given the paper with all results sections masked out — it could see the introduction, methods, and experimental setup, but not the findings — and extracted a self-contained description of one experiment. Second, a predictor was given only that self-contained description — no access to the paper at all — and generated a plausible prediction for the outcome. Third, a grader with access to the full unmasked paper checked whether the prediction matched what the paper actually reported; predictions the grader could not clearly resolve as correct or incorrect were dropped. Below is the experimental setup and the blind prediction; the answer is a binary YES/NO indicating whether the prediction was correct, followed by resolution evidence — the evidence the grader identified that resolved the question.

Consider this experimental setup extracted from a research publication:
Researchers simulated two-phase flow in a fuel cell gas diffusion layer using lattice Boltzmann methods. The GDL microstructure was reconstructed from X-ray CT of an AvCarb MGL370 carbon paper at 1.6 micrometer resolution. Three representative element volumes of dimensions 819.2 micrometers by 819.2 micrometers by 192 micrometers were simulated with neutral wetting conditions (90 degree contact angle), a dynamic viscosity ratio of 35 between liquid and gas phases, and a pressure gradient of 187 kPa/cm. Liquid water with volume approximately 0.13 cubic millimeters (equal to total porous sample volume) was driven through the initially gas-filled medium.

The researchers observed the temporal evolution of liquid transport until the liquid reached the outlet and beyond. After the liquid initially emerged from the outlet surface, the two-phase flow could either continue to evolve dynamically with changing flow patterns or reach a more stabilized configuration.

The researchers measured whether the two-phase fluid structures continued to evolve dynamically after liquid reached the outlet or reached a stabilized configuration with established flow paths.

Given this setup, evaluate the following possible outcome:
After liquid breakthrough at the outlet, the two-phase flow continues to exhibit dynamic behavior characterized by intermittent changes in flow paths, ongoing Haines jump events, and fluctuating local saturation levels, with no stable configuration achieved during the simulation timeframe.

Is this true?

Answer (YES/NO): NO